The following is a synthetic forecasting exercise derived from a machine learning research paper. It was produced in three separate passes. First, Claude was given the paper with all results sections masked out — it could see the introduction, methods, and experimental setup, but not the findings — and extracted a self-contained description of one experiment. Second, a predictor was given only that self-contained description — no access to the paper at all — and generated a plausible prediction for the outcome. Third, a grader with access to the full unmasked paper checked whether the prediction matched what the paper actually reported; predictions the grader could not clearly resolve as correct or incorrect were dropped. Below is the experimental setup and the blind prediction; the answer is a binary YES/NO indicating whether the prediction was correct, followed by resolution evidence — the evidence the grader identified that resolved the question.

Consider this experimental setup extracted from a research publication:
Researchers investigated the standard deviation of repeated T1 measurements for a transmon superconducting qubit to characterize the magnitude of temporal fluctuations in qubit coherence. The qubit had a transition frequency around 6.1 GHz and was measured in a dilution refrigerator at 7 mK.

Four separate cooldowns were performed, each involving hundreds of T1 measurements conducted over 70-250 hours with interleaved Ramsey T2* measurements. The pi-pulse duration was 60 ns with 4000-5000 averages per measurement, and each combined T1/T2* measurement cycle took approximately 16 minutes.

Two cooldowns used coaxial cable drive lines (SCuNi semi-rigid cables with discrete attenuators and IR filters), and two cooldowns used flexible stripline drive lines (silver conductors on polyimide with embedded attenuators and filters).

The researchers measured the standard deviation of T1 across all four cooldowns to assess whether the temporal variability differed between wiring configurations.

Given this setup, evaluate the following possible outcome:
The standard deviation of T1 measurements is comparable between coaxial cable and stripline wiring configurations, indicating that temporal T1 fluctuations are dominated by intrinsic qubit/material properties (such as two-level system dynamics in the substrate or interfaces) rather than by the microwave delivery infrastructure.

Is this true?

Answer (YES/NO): YES